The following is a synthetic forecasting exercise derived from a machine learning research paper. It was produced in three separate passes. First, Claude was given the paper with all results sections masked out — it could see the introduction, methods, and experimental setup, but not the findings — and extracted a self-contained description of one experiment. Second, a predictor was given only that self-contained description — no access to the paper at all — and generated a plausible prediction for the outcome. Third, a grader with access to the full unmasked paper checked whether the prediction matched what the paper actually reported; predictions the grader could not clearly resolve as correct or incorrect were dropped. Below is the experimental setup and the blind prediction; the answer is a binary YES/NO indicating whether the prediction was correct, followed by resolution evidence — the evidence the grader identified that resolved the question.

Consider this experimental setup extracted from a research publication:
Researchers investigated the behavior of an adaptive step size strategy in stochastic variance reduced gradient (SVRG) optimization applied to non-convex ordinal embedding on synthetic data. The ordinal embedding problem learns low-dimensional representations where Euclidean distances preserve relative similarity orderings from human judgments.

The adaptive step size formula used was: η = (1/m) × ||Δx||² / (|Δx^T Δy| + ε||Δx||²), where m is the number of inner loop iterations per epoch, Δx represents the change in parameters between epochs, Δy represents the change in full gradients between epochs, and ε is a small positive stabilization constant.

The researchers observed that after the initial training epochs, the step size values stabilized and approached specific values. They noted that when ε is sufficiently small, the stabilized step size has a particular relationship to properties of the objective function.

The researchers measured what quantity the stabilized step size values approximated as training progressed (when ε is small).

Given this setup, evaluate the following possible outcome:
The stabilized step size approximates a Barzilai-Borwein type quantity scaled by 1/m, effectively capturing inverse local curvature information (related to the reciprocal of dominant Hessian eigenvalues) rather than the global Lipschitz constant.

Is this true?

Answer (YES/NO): YES